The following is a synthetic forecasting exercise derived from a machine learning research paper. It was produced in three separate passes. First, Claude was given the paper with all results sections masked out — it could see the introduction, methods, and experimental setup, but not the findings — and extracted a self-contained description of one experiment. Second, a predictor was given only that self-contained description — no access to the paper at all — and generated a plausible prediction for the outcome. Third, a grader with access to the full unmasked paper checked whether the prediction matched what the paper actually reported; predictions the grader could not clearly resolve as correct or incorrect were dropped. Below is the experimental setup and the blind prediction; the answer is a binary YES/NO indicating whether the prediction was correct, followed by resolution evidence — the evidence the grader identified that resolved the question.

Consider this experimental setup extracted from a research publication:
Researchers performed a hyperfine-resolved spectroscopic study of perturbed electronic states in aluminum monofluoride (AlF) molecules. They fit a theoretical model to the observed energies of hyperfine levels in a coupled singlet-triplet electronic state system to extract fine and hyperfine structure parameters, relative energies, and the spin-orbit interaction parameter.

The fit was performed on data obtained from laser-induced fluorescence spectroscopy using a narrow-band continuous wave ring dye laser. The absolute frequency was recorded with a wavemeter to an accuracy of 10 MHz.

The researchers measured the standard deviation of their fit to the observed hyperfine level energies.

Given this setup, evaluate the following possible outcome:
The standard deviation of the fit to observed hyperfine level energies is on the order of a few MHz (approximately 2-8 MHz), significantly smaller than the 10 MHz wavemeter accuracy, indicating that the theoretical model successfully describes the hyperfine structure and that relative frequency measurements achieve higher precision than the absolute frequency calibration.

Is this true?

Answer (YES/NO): NO